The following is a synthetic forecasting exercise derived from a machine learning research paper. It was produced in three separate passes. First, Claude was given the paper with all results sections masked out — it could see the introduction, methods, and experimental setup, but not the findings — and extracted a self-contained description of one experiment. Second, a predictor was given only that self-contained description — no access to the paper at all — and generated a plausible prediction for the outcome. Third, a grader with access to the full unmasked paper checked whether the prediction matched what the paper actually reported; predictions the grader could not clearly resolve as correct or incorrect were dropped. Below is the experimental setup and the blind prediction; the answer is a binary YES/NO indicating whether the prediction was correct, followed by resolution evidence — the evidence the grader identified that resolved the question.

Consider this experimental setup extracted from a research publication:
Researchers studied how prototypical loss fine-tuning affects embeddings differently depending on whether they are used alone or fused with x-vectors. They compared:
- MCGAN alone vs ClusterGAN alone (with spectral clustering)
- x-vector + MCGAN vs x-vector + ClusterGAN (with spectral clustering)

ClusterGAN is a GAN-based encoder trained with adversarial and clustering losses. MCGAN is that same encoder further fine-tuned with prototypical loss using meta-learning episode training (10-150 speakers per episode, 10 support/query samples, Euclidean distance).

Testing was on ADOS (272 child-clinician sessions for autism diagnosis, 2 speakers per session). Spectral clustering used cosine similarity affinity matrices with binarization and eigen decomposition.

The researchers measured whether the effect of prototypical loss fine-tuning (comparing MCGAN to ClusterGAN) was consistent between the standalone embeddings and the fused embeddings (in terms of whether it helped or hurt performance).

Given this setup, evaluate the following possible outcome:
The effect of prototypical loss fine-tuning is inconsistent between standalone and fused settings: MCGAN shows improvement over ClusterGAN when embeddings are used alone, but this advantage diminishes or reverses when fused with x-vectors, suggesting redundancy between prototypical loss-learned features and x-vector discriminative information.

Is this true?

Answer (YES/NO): NO